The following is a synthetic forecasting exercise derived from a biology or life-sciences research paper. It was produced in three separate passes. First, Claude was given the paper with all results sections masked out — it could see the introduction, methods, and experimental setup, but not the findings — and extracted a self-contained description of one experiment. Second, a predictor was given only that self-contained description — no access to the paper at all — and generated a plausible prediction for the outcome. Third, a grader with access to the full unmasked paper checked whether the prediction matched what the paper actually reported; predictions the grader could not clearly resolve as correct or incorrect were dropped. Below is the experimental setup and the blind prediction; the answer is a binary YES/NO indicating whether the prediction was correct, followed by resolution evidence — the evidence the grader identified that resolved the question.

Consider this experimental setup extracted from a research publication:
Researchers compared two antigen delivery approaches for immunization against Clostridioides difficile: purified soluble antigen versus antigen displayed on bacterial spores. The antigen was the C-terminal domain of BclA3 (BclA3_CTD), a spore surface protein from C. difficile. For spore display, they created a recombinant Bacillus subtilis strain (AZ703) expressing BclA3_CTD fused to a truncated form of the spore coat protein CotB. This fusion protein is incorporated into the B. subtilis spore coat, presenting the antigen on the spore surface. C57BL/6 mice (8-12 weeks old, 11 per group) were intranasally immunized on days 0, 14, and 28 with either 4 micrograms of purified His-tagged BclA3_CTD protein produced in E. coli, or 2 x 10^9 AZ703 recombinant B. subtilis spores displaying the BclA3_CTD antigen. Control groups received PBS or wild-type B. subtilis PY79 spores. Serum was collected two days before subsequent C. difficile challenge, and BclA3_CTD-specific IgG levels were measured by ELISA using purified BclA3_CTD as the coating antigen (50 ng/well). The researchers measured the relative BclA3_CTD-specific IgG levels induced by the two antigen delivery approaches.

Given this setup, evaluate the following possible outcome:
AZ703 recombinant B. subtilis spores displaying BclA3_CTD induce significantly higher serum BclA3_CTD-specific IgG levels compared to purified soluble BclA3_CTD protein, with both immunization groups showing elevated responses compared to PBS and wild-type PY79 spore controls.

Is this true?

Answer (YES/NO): NO